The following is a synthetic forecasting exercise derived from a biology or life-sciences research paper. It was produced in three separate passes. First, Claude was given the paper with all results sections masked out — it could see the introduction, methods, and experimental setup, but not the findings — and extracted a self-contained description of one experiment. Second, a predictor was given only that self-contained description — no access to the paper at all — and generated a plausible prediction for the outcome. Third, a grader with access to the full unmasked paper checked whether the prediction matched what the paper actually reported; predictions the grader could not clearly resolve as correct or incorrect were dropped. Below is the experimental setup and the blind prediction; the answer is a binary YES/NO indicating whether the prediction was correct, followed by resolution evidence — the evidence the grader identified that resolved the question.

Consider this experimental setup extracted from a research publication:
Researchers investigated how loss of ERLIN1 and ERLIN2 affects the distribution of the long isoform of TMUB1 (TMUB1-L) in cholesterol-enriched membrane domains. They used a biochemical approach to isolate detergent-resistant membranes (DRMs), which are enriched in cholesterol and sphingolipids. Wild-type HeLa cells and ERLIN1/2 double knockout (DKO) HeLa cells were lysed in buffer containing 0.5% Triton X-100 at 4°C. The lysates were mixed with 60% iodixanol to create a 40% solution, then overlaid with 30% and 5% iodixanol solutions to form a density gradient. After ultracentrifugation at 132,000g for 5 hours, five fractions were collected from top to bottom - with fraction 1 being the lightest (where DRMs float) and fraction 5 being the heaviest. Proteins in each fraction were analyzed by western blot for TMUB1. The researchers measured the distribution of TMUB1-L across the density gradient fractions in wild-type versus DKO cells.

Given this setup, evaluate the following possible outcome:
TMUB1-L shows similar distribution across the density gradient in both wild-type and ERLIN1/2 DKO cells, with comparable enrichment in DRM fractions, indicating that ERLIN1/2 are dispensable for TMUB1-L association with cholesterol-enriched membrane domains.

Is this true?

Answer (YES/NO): NO